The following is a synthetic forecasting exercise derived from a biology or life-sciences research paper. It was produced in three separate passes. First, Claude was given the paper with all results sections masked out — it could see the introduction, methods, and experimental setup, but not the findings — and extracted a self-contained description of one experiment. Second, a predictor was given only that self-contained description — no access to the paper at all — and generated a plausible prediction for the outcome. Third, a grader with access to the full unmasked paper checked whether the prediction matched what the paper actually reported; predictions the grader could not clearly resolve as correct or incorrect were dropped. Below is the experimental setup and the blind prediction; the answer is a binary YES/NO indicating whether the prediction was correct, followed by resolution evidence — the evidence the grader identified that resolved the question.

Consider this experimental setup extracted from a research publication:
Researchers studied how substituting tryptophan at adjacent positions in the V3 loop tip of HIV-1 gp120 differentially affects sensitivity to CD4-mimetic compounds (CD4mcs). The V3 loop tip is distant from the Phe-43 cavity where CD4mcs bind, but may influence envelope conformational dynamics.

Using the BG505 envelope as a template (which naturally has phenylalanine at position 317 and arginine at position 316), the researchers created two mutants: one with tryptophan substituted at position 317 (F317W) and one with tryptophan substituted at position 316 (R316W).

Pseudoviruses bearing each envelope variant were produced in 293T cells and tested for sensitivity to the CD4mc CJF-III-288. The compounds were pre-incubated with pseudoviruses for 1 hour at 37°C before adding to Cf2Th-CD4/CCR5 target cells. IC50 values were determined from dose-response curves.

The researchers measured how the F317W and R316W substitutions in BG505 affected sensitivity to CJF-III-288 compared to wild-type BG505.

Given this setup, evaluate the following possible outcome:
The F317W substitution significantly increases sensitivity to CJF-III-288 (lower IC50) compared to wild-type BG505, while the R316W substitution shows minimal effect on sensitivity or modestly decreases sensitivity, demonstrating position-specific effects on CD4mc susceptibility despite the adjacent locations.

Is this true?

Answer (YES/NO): NO